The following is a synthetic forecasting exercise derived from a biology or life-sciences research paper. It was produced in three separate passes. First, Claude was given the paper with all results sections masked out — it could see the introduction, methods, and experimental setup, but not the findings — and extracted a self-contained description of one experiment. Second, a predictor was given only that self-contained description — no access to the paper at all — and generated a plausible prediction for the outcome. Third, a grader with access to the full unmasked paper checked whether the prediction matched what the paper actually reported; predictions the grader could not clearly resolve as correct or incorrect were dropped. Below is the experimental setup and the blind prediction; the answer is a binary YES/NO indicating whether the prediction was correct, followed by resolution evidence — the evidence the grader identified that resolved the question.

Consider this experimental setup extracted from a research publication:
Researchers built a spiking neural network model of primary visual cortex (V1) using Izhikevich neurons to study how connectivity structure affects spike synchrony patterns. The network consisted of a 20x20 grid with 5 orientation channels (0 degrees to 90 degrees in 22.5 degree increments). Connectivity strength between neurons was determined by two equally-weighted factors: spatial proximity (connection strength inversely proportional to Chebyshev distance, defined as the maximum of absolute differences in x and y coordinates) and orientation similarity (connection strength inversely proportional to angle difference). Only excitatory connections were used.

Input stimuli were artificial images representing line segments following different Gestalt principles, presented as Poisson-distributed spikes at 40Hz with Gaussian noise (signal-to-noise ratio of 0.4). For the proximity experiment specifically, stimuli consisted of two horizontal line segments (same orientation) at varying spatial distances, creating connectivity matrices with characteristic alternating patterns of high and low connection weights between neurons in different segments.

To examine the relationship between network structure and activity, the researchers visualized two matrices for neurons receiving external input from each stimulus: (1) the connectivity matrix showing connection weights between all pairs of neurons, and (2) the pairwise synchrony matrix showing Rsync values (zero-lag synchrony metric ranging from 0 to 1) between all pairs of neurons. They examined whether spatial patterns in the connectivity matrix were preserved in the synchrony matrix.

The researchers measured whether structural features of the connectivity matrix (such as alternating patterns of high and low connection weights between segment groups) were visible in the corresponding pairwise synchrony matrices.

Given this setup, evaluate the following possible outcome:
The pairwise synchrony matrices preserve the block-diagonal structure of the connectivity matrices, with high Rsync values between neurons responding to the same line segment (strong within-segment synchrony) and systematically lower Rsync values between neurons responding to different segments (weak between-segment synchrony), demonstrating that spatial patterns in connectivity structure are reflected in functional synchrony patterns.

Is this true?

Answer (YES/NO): YES